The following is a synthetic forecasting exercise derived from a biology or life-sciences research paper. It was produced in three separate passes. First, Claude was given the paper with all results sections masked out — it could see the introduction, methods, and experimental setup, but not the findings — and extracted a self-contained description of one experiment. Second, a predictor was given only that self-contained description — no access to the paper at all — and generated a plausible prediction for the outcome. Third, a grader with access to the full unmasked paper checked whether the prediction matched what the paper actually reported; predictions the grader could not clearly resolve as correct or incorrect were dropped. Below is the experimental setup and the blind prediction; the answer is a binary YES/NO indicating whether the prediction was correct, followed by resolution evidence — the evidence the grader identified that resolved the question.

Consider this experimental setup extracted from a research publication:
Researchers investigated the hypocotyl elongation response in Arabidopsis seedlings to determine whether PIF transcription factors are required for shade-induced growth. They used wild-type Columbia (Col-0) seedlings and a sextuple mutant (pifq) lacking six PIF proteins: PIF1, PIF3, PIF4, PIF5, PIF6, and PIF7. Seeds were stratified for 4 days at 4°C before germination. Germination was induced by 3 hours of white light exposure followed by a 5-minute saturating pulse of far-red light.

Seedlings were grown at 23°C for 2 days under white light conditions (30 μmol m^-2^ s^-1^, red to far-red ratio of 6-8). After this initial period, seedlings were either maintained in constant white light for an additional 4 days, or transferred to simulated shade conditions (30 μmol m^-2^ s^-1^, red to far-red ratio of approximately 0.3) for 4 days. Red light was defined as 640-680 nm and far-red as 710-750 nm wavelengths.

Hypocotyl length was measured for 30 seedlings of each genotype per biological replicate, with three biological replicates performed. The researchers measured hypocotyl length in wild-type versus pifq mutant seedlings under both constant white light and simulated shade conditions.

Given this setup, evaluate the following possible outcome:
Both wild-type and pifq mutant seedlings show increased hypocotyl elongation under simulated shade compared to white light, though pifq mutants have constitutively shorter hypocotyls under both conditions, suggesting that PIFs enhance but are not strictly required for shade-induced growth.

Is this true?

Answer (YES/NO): NO